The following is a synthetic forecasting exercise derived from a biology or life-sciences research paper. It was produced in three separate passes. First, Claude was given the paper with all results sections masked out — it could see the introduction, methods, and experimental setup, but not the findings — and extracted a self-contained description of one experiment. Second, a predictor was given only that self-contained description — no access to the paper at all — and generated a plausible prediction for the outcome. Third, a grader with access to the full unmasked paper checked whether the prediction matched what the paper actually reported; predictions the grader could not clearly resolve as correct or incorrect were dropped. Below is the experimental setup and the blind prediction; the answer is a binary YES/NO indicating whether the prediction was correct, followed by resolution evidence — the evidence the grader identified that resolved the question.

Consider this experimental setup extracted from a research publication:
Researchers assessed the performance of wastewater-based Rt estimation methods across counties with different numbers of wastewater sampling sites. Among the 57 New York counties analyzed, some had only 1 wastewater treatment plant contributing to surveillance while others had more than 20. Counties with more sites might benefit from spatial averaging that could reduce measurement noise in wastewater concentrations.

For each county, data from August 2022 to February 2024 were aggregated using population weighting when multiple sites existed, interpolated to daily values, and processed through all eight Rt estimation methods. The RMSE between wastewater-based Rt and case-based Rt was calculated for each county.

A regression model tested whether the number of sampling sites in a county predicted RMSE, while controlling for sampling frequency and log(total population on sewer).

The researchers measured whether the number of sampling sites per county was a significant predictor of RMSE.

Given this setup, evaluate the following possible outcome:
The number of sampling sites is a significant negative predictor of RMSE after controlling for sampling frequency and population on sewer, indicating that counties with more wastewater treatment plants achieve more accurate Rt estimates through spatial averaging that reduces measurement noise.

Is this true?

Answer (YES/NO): NO